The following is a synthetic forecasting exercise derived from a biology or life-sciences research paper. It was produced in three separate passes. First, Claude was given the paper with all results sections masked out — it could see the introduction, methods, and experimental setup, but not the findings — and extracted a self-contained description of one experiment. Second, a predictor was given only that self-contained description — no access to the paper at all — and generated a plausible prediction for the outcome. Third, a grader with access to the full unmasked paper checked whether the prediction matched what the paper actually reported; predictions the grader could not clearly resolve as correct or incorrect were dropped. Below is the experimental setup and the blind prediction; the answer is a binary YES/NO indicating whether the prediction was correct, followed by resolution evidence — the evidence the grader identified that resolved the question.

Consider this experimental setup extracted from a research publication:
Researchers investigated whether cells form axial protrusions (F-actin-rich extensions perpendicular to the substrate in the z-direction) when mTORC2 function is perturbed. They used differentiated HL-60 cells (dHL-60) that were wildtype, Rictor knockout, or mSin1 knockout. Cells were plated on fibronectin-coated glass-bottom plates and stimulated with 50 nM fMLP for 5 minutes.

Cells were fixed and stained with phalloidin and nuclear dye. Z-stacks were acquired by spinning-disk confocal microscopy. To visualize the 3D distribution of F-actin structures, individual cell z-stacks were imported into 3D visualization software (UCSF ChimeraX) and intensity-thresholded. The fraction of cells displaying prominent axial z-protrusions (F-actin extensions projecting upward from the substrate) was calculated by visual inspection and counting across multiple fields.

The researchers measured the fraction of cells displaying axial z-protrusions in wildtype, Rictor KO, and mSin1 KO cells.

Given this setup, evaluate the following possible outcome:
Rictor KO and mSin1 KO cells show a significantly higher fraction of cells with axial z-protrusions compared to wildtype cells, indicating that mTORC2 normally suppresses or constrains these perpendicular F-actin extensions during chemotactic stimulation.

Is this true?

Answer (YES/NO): NO